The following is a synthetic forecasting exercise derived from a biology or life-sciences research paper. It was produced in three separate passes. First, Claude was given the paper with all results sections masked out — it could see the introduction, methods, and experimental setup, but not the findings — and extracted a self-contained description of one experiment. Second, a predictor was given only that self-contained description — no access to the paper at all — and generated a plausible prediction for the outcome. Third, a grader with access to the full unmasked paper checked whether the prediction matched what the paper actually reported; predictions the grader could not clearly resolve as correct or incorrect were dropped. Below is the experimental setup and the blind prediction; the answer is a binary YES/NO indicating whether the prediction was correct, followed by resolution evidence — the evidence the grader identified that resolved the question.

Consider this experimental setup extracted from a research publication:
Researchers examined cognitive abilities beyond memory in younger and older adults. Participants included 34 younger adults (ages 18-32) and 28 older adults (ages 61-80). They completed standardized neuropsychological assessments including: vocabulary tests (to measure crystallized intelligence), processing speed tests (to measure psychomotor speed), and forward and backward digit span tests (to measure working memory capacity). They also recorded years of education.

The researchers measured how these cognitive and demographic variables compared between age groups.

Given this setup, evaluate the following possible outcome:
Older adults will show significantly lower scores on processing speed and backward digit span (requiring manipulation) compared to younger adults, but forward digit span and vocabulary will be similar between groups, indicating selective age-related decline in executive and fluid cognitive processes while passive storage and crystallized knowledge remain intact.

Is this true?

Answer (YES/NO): NO